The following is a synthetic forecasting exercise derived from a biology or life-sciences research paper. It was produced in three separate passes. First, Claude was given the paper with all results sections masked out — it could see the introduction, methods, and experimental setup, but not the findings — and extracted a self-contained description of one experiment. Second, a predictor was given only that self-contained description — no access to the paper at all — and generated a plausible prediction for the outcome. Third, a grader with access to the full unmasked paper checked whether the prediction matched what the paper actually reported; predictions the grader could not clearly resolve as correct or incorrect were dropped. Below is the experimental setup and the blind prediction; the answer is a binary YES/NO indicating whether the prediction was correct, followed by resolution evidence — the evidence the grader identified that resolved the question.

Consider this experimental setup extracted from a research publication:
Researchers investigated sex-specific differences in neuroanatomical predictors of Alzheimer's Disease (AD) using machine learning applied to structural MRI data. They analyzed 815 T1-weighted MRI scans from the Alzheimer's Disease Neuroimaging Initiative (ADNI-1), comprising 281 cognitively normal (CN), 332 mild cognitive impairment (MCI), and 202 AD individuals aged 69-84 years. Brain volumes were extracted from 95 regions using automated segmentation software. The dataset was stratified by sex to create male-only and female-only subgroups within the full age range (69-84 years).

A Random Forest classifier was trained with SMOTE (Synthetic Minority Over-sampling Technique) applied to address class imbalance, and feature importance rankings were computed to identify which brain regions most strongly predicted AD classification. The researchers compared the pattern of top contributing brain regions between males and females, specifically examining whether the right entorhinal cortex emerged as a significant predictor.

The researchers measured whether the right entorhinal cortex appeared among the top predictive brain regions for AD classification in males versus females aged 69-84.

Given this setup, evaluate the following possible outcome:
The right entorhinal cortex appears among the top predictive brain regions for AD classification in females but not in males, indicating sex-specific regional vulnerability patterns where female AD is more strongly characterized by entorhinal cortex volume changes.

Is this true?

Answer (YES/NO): NO